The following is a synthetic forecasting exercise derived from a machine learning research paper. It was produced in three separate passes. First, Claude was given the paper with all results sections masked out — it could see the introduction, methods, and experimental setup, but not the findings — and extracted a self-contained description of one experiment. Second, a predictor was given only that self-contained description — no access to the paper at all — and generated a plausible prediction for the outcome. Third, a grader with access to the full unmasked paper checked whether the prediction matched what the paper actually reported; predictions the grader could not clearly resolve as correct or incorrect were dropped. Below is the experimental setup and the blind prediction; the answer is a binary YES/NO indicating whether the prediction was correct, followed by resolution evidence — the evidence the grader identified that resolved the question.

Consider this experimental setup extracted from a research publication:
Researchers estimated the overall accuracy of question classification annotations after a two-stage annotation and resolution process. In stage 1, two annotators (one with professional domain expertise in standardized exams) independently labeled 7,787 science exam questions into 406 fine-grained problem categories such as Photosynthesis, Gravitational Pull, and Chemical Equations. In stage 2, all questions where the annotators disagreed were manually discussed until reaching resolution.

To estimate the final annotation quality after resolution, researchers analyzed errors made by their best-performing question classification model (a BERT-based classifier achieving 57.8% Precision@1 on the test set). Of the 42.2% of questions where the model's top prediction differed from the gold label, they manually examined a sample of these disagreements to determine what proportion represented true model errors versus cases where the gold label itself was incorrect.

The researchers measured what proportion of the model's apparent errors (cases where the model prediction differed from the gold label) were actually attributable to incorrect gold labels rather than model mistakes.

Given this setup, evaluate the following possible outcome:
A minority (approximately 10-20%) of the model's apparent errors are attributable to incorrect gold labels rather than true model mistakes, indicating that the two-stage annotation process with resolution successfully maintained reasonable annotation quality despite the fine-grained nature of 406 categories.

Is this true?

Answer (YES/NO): YES